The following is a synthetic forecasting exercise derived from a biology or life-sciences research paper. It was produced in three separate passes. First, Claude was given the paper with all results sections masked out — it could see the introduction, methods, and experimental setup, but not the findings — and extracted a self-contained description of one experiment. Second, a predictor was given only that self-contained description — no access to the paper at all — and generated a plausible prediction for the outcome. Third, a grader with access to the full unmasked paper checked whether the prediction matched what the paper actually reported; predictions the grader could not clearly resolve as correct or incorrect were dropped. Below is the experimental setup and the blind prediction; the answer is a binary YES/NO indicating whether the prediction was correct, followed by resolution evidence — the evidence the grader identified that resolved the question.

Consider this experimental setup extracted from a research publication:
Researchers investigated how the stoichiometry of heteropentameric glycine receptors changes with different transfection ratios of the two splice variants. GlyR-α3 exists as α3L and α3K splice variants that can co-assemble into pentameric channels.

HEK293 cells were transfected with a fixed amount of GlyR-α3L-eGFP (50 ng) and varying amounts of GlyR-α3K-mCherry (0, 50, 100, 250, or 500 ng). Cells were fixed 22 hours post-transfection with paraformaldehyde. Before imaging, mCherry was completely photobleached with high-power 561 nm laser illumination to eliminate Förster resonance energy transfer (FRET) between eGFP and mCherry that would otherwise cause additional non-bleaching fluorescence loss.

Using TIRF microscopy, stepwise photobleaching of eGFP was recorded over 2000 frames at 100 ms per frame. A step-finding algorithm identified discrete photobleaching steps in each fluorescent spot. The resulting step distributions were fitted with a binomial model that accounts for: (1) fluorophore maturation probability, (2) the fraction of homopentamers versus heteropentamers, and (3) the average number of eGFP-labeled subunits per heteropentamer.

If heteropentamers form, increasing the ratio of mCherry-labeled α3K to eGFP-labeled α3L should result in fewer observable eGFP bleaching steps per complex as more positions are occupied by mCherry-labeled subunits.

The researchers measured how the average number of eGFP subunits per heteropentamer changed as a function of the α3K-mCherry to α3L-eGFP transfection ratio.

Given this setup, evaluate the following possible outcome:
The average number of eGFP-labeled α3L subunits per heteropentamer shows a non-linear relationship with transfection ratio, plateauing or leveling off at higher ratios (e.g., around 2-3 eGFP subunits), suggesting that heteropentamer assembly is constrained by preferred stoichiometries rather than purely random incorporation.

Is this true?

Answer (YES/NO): NO